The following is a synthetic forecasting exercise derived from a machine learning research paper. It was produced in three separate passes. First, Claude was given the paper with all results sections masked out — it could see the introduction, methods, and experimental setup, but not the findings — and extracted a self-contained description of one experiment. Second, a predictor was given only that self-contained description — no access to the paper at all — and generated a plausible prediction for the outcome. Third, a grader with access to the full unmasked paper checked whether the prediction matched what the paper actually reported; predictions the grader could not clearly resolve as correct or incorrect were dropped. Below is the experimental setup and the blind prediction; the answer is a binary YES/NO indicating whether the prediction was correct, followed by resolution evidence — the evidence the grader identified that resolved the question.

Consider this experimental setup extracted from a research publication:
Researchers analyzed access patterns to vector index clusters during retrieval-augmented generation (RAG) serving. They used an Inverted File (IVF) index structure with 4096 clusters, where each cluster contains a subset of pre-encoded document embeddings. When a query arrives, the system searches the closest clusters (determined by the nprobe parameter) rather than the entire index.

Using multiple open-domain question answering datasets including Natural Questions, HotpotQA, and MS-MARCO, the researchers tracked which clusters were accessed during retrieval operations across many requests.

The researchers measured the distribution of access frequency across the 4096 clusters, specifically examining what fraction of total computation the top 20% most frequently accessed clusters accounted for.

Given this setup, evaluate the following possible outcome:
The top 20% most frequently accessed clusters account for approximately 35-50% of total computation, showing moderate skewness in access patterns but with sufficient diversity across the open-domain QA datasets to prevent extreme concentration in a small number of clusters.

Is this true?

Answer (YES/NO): NO